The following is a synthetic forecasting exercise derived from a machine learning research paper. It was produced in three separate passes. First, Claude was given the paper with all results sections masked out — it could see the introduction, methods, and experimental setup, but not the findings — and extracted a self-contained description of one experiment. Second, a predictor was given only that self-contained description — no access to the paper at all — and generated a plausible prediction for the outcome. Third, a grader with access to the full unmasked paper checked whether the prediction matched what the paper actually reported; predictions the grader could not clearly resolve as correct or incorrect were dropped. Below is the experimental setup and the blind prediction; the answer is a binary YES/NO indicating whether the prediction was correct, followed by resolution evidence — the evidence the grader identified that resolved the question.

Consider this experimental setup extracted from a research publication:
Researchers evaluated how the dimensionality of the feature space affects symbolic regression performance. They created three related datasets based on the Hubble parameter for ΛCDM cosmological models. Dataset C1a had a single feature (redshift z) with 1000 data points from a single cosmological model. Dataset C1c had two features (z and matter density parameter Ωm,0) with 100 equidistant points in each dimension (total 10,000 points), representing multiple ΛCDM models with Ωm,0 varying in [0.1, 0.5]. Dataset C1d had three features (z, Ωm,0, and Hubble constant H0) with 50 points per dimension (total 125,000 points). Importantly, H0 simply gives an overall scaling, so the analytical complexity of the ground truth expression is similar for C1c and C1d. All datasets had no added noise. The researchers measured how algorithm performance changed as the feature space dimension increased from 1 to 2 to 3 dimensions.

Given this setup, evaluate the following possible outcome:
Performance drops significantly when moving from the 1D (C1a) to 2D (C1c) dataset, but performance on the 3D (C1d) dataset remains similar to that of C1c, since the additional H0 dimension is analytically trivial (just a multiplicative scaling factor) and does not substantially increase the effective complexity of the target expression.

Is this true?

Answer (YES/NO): NO